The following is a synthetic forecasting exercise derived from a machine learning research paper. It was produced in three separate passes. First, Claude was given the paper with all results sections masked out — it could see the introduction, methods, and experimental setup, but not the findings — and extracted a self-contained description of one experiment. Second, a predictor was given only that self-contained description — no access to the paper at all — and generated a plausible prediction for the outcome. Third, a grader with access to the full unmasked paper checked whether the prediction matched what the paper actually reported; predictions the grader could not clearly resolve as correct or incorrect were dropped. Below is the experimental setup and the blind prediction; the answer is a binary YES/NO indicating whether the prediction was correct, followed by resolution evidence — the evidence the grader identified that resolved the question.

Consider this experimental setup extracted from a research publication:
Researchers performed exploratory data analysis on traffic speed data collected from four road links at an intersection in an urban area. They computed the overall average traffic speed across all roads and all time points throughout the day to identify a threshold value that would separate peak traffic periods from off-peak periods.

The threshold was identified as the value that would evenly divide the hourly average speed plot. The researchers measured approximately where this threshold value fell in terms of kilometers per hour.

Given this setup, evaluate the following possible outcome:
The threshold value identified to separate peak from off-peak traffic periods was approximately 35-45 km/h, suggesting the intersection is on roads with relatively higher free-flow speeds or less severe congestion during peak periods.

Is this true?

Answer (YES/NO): NO